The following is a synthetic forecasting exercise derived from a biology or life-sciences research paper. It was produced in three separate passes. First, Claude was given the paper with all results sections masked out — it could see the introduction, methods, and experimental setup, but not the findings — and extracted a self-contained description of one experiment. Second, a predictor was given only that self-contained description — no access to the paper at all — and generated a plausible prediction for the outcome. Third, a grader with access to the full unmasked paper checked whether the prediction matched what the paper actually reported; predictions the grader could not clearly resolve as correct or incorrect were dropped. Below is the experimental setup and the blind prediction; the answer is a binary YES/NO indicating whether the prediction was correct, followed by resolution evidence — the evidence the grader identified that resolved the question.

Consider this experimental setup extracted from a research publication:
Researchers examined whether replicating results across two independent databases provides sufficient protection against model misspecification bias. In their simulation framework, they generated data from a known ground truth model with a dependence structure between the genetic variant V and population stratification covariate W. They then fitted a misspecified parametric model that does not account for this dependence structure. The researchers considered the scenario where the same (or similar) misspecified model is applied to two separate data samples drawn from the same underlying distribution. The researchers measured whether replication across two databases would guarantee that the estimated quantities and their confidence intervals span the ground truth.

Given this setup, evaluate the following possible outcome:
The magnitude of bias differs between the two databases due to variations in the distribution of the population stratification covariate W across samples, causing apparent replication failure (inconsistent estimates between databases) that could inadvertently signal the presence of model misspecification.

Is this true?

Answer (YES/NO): NO